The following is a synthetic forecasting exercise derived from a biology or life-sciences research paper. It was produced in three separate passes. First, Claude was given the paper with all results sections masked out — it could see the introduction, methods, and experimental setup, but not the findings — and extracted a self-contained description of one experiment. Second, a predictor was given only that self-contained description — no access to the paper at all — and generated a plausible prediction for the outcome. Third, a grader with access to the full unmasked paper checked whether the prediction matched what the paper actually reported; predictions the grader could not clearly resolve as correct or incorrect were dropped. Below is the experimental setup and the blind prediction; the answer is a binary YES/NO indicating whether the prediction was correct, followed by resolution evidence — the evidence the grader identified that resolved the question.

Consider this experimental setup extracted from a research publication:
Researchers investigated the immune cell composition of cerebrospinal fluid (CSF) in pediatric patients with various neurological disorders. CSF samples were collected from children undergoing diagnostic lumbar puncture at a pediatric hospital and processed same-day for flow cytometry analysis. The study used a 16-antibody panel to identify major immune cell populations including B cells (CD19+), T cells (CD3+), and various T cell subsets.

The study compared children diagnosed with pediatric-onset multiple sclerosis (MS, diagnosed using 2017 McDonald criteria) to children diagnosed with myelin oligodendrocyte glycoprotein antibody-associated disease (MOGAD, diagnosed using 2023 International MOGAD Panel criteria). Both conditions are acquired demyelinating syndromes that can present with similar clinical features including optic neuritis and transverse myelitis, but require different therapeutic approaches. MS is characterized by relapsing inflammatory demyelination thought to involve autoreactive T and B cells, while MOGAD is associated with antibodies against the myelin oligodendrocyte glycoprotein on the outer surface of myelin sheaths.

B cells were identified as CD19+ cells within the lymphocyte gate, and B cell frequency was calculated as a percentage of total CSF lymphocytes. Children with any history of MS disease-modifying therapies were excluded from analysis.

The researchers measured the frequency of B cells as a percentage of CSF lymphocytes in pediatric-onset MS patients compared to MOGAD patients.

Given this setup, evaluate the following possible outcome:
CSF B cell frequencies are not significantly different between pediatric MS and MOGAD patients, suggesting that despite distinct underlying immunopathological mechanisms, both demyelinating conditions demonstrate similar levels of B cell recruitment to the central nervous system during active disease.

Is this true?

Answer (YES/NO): NO